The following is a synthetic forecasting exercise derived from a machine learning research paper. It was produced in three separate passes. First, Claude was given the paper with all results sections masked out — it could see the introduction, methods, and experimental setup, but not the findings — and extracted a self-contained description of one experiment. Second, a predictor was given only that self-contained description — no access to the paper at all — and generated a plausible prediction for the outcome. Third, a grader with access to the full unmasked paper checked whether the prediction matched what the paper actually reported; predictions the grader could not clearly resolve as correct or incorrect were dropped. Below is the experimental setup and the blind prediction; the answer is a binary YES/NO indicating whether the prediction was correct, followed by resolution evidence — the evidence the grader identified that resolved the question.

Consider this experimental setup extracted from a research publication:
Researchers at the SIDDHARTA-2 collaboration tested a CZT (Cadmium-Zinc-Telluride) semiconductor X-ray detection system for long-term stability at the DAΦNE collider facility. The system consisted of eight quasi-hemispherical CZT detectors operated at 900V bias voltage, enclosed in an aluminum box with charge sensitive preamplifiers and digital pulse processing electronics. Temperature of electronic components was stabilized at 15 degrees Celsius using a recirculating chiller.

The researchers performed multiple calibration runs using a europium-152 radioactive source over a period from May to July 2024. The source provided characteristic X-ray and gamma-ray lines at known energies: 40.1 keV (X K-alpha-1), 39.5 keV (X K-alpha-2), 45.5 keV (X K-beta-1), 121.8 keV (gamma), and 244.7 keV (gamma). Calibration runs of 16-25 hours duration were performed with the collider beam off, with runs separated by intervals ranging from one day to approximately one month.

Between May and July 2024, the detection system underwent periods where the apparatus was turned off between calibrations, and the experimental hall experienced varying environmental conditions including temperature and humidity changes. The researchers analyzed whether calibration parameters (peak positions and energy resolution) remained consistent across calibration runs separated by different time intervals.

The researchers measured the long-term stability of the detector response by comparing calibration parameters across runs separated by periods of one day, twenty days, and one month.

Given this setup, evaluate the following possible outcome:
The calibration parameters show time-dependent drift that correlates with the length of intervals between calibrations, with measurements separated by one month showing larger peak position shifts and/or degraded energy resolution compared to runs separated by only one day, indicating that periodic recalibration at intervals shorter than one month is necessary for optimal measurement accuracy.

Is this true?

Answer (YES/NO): NO